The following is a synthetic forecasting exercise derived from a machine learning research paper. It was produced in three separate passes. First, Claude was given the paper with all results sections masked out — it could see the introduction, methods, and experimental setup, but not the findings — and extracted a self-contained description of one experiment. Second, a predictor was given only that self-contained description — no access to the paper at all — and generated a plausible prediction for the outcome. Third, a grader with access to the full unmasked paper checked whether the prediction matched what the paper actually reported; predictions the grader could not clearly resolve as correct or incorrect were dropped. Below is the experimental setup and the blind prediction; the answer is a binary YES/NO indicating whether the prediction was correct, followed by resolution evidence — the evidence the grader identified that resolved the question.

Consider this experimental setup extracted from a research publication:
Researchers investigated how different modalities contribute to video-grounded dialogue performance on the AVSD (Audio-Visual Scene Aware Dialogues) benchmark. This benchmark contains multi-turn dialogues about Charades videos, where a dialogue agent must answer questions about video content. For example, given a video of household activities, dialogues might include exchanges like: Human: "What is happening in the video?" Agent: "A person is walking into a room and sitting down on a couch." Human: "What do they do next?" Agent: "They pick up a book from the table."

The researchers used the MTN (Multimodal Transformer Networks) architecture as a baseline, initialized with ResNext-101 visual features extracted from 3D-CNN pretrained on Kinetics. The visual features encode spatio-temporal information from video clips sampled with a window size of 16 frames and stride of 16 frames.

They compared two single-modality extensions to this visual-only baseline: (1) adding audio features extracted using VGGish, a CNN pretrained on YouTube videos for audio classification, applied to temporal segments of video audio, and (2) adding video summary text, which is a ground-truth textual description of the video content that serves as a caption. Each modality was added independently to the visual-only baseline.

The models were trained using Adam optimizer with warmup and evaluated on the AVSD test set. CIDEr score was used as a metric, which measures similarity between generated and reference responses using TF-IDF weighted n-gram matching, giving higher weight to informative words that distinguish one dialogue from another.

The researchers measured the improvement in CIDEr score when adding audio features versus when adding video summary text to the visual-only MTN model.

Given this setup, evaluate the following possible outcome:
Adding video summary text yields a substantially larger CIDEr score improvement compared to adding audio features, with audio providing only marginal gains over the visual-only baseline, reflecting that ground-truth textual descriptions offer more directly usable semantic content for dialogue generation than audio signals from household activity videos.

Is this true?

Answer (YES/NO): NO